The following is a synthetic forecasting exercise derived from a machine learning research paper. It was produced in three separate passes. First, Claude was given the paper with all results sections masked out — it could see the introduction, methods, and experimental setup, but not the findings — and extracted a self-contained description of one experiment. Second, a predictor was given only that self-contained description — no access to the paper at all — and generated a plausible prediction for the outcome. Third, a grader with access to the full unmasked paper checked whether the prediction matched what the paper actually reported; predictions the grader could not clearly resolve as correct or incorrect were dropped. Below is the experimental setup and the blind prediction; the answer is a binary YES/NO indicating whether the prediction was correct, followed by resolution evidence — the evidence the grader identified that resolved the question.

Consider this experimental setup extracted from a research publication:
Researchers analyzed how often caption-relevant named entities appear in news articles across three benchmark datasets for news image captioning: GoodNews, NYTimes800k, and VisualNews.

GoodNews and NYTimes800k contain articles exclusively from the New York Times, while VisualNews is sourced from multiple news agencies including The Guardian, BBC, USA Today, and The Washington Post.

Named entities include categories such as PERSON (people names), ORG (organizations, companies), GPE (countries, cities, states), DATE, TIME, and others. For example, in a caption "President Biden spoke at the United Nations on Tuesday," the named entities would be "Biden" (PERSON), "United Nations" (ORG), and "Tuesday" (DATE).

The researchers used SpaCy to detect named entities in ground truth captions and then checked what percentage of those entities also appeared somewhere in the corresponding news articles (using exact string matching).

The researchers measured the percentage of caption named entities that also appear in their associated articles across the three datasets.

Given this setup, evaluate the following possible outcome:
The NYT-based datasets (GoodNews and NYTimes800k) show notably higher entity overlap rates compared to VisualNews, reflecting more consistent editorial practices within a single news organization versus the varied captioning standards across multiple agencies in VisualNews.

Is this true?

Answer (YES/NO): NO